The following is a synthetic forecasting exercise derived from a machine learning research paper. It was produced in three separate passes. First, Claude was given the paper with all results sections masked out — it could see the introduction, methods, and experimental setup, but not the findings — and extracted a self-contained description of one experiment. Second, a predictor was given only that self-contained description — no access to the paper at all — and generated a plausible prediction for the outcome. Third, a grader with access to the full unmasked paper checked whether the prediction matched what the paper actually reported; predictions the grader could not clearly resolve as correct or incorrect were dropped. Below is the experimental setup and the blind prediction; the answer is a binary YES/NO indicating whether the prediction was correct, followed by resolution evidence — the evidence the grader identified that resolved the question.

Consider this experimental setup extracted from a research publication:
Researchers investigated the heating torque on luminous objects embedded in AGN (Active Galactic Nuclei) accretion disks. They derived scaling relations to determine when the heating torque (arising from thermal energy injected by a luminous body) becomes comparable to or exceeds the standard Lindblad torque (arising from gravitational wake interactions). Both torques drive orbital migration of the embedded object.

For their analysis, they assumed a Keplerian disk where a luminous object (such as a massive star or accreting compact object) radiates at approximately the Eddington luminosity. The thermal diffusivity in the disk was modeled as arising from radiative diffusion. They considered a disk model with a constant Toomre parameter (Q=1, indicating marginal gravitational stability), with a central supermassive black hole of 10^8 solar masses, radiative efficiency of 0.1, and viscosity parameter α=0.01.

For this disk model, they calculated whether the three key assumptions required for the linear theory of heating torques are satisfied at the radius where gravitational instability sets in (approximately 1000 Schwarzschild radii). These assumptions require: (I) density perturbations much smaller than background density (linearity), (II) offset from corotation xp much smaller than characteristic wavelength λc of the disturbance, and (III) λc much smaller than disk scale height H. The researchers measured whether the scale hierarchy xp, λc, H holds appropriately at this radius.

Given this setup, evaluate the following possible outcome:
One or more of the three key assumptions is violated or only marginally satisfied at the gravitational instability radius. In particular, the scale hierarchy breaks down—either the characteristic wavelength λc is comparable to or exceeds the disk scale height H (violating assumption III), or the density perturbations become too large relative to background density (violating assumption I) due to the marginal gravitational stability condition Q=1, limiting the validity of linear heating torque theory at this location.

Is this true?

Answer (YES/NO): YES